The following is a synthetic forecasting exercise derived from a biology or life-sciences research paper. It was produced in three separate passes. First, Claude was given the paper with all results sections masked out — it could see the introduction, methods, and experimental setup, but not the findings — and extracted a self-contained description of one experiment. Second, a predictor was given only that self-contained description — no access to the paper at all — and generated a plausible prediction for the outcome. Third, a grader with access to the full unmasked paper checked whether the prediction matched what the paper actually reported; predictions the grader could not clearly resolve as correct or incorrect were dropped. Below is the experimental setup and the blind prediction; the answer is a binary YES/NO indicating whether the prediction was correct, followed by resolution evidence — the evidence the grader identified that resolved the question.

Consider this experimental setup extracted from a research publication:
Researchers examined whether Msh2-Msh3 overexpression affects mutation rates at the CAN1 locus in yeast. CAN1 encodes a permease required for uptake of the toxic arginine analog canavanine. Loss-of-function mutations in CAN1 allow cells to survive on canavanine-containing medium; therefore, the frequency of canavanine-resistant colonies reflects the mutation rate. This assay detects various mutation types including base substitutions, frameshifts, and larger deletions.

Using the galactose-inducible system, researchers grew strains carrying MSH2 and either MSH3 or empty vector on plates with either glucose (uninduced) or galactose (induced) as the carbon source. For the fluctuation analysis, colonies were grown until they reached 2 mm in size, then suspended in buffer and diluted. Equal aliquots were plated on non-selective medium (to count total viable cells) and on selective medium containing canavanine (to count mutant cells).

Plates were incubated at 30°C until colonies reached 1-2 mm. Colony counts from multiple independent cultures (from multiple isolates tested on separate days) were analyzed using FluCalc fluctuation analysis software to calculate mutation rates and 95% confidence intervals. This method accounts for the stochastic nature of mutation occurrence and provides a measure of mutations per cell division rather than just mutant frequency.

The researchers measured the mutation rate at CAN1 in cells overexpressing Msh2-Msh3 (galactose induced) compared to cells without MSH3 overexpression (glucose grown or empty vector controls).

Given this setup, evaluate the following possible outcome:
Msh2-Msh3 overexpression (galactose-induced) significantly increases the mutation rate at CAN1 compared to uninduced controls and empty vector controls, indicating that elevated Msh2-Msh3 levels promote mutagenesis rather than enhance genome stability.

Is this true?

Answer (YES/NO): YES